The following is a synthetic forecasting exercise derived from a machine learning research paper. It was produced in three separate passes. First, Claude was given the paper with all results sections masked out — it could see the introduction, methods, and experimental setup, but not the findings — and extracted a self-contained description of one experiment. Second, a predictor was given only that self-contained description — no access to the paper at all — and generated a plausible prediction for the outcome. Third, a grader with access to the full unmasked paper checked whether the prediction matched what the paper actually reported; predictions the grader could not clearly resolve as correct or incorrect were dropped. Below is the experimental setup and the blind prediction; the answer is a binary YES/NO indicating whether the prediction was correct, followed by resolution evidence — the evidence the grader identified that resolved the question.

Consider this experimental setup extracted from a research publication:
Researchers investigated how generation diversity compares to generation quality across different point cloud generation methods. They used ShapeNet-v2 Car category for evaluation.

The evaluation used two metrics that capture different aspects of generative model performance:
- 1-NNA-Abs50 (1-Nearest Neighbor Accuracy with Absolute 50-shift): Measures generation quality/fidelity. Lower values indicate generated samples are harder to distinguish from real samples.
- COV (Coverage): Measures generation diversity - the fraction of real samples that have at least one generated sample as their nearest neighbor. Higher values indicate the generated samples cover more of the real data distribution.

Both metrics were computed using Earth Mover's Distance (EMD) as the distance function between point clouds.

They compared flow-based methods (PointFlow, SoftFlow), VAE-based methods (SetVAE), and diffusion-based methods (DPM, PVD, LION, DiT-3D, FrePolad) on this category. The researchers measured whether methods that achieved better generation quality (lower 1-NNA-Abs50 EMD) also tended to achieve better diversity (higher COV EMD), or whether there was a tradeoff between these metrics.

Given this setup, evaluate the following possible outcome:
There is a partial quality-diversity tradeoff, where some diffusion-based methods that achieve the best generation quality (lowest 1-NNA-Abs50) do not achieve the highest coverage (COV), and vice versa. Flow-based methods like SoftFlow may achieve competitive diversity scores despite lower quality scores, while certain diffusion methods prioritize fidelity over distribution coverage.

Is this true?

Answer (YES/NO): YES